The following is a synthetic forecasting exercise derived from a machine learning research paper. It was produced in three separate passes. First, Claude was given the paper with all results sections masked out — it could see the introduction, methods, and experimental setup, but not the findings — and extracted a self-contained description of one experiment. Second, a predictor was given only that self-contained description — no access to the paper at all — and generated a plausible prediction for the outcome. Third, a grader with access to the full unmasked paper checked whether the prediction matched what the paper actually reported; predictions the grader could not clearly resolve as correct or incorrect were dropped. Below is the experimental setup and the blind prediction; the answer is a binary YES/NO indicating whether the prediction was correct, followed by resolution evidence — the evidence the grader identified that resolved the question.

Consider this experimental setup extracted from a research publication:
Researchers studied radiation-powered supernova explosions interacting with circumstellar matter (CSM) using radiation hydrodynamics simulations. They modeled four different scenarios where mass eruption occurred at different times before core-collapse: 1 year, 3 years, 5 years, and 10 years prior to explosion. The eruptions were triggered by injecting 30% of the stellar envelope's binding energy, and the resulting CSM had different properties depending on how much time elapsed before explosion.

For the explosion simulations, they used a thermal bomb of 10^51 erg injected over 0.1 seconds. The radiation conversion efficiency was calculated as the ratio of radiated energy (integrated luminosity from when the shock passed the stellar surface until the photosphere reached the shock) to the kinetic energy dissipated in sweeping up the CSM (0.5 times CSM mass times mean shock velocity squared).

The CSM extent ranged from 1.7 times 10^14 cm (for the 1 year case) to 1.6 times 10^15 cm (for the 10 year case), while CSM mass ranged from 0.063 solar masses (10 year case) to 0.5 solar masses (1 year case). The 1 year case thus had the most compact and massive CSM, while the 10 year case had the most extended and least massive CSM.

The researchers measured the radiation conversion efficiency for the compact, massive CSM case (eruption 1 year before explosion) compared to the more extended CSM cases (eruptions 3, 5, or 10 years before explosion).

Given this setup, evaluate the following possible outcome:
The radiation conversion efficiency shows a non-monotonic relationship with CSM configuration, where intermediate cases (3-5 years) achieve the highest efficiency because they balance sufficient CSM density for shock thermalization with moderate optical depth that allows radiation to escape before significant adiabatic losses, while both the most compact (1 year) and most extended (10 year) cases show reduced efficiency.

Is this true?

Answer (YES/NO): NO